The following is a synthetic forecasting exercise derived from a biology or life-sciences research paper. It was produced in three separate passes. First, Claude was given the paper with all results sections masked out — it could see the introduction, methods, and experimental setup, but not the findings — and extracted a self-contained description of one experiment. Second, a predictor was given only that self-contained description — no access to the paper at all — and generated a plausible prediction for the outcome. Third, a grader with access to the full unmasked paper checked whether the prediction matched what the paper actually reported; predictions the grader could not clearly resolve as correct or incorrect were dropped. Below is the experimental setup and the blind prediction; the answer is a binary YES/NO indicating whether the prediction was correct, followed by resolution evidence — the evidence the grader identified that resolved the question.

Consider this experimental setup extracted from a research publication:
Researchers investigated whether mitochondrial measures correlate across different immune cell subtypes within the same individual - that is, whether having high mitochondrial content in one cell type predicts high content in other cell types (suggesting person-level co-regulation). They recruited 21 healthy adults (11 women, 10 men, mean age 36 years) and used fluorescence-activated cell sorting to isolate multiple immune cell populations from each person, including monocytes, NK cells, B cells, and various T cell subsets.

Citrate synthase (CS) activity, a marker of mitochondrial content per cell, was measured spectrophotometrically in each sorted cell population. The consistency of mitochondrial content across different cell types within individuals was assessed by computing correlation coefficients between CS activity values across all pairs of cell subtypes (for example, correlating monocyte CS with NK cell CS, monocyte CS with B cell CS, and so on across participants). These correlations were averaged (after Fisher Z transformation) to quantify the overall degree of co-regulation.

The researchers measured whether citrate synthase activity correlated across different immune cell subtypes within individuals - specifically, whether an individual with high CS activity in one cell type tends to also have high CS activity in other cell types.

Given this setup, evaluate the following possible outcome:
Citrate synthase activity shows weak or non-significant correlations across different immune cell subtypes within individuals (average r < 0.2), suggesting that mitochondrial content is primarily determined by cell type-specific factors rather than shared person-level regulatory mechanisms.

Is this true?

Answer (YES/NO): NO